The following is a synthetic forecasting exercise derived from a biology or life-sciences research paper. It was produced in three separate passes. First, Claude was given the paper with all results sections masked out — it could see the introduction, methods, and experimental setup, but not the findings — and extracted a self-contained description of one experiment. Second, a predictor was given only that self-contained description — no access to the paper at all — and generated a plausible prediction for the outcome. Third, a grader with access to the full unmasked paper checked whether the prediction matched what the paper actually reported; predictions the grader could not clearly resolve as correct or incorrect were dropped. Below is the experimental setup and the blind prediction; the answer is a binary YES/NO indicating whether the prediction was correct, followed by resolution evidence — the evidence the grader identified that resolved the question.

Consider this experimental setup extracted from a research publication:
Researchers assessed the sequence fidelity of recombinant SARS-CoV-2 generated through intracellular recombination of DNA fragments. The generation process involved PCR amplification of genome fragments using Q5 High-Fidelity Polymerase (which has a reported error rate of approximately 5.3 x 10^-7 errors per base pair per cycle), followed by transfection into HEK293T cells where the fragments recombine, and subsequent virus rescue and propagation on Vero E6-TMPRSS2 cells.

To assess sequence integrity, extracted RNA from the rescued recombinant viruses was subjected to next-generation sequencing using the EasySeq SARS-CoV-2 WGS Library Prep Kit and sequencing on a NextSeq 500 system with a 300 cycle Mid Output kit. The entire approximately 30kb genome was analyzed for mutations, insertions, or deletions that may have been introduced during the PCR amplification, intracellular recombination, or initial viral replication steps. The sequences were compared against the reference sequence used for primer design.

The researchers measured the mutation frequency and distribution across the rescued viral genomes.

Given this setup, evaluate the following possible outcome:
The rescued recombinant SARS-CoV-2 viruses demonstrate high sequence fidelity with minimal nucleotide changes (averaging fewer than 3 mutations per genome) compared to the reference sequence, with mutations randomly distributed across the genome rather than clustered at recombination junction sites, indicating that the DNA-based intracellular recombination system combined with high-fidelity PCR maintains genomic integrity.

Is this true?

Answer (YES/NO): YES